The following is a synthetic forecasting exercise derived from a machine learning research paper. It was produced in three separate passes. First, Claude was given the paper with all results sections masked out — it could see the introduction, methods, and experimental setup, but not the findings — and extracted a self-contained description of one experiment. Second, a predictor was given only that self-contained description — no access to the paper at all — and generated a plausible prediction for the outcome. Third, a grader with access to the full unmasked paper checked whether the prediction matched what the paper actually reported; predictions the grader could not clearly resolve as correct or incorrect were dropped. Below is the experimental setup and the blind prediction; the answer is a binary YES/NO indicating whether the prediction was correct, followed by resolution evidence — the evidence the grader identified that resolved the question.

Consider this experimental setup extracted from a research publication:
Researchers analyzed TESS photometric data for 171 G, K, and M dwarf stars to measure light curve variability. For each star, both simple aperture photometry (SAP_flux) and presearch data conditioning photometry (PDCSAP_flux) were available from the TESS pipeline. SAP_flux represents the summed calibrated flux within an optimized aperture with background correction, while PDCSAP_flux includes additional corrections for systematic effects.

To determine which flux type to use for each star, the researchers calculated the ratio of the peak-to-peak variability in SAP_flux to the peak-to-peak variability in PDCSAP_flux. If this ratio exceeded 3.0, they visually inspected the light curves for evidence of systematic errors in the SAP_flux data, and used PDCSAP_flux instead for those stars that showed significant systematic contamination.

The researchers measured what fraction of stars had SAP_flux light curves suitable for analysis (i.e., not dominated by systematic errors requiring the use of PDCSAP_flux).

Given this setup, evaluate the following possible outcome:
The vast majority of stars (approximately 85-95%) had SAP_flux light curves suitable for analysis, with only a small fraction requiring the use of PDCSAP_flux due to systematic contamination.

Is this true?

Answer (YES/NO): YES